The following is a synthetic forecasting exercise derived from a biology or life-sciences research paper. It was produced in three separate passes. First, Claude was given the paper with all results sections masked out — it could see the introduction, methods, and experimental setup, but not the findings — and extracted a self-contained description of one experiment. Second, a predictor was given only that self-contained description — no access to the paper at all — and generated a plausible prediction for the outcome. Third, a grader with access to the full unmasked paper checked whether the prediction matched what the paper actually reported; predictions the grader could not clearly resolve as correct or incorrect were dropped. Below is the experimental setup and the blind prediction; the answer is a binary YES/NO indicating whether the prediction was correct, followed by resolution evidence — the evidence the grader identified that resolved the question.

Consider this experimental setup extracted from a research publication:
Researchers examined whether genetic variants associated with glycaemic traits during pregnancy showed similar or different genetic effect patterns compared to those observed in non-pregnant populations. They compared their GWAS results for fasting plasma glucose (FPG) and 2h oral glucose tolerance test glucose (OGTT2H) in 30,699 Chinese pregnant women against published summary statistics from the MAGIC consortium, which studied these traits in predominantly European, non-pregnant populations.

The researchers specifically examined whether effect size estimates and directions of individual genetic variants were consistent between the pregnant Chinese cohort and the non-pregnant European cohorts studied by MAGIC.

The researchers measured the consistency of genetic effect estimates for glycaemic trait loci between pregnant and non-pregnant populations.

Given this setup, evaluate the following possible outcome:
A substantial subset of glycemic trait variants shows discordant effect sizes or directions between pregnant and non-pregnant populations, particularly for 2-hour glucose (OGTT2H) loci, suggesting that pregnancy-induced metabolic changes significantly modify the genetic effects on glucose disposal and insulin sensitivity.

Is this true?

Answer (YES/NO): NO